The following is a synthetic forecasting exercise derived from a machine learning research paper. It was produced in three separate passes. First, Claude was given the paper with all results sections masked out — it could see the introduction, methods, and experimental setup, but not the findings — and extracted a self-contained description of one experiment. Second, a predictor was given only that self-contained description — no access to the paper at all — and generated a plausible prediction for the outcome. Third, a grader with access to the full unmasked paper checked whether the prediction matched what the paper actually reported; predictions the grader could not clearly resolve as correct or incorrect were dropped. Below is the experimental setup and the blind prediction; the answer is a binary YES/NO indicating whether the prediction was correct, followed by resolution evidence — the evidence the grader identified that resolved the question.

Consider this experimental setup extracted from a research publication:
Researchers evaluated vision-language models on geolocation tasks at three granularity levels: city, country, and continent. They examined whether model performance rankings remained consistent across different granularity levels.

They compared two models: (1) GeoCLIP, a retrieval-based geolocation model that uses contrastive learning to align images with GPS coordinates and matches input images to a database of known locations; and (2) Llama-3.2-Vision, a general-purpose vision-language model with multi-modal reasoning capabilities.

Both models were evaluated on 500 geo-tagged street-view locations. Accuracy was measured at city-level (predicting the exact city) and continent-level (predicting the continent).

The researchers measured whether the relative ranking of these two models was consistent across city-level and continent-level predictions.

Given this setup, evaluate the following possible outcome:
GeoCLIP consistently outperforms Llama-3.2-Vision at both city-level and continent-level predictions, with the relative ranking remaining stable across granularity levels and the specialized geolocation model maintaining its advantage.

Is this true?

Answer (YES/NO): NO